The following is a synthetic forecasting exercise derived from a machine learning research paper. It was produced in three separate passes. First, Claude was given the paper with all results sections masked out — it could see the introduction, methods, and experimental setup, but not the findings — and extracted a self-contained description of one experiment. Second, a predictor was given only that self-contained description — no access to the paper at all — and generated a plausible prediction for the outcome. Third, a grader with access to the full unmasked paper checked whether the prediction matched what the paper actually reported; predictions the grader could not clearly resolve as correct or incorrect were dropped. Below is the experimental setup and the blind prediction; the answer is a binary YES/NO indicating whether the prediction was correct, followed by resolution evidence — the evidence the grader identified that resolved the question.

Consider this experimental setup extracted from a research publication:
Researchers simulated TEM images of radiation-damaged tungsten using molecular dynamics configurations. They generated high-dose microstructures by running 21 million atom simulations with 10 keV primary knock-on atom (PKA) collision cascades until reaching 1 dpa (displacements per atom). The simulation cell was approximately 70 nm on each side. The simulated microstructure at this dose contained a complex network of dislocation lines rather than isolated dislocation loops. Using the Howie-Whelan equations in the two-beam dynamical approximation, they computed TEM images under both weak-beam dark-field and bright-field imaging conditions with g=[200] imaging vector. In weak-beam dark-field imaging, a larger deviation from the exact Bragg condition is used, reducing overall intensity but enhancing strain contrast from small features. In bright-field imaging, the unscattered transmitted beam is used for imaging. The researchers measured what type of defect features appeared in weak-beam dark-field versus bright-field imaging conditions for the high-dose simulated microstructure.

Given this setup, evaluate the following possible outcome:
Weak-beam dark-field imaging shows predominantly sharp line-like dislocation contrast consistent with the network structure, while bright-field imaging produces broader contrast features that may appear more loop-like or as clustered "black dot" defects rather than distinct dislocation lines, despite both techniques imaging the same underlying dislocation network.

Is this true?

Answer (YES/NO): NO